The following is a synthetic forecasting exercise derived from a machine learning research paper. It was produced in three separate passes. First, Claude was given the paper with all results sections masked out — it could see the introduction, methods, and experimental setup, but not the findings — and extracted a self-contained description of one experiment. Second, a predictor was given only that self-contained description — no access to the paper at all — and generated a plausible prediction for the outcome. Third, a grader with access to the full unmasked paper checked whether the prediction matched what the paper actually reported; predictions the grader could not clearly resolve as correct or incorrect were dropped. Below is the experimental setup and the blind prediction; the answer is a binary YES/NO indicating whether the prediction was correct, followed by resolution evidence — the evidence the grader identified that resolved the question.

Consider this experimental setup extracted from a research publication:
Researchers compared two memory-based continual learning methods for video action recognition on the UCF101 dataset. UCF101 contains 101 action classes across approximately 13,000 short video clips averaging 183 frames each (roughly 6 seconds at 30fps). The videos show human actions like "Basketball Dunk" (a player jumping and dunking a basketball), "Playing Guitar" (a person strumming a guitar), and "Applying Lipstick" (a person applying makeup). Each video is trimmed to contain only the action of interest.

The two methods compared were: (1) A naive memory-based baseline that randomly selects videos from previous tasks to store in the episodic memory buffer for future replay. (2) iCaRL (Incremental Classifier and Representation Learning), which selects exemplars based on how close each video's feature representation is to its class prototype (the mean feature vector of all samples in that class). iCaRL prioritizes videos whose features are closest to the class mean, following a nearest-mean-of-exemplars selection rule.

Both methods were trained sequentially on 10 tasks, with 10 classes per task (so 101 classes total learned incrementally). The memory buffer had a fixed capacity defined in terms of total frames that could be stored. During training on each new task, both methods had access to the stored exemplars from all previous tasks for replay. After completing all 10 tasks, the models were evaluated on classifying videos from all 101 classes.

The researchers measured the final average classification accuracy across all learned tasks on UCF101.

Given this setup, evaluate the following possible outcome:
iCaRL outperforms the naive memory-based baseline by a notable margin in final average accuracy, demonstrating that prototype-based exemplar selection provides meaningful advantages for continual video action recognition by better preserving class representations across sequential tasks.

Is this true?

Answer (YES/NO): NO